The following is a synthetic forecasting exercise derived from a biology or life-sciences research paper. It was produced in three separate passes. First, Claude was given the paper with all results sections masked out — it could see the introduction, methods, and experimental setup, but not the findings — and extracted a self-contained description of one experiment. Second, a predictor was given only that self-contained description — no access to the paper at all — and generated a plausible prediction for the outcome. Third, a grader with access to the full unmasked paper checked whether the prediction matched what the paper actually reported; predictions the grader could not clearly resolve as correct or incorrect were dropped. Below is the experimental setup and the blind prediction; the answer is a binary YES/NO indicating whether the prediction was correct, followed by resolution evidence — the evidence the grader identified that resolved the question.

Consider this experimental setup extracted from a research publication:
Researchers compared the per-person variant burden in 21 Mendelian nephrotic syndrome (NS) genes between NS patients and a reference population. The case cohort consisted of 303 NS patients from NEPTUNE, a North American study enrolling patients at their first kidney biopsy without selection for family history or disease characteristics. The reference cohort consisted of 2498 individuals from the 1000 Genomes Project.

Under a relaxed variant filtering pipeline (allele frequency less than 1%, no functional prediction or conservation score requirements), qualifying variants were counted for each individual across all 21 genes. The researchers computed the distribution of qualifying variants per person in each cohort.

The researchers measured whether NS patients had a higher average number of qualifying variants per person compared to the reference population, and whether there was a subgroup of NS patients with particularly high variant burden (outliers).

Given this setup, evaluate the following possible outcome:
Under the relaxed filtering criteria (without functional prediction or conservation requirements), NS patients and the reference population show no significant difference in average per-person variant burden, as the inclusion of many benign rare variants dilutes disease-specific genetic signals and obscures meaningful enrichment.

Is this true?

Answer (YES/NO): YES